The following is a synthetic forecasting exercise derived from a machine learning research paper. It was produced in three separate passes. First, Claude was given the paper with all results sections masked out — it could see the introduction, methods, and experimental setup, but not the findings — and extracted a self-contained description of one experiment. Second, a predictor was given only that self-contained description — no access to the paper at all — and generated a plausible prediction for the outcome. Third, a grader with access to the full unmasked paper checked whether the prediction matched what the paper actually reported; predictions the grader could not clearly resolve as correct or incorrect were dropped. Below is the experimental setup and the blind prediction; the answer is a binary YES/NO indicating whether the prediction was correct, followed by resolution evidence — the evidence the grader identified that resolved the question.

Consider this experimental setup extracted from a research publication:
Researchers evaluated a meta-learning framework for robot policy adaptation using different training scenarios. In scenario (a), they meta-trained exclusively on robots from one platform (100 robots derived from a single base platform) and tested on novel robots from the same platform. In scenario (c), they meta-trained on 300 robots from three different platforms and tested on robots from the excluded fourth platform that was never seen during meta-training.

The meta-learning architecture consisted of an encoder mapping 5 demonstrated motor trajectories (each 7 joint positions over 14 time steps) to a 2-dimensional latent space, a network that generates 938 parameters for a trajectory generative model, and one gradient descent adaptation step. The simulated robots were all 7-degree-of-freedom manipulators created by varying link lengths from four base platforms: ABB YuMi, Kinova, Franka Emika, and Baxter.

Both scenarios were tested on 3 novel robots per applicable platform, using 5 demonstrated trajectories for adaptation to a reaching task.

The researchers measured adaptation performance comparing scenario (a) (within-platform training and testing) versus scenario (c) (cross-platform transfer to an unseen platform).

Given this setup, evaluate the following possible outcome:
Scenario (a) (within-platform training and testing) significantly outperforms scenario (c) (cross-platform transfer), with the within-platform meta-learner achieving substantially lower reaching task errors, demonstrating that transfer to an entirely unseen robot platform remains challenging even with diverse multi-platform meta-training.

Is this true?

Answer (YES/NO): YES